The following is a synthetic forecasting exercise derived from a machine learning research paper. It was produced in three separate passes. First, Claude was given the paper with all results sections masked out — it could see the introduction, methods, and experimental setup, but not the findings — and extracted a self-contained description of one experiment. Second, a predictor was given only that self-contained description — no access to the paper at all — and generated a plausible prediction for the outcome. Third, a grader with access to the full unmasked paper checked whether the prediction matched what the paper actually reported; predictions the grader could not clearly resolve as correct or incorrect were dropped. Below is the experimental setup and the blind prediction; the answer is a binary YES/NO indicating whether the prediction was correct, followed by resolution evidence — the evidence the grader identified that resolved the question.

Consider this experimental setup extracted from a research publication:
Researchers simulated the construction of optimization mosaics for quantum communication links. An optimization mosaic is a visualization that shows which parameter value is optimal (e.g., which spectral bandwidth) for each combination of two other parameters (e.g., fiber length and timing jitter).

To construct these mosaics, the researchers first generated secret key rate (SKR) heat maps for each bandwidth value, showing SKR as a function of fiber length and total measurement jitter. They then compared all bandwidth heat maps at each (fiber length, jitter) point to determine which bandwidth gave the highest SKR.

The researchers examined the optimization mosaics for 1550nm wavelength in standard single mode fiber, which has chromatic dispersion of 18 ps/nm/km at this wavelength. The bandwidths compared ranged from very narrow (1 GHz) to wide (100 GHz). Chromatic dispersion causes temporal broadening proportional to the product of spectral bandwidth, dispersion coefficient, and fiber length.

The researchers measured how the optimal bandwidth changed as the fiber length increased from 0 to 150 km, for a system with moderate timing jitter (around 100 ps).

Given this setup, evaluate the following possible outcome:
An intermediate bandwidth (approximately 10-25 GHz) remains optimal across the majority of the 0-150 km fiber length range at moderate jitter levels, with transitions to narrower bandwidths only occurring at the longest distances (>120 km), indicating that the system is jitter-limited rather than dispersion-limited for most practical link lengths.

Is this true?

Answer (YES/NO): NO